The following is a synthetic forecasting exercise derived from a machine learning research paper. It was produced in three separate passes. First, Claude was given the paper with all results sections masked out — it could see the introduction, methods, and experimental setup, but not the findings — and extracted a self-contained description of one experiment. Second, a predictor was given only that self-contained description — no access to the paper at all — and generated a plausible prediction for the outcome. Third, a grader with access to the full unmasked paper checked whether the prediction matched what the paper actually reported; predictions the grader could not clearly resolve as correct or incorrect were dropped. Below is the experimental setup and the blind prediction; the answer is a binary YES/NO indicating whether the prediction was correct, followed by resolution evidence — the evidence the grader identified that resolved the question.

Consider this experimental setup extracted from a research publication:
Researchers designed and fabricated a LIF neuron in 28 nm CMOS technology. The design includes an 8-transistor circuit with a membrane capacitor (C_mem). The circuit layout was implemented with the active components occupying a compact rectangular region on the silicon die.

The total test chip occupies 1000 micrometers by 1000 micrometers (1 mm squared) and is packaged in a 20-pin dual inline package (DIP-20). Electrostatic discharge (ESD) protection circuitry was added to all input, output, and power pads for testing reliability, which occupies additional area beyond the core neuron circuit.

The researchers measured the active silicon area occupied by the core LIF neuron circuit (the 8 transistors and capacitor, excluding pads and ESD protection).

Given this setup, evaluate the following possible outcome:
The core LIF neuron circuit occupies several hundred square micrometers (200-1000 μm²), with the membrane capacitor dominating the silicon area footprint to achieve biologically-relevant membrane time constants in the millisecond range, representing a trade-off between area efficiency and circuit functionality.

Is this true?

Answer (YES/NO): NO